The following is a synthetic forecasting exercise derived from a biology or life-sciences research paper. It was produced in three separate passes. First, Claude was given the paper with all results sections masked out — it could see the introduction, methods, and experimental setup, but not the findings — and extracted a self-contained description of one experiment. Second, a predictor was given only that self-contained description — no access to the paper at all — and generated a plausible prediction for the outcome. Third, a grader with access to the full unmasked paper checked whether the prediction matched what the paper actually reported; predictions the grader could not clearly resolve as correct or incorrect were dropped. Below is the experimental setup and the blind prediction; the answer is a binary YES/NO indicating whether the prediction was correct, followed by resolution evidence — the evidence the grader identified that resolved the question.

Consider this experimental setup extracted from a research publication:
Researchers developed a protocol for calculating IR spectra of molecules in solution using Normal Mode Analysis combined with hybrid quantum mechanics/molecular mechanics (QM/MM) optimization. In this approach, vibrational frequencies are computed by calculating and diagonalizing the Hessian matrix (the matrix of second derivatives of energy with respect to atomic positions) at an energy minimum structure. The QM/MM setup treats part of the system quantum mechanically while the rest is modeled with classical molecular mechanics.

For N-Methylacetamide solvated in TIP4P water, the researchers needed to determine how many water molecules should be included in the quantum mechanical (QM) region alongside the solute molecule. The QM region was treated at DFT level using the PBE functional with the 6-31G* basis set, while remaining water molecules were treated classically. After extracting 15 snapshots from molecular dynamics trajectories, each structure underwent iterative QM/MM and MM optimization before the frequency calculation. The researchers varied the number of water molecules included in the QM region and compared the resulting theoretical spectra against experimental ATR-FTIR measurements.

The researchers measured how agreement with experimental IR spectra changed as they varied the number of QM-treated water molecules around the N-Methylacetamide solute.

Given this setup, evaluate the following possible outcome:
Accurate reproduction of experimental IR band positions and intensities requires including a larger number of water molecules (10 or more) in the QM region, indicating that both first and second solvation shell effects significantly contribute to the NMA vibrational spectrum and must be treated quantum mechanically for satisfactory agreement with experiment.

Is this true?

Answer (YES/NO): YES